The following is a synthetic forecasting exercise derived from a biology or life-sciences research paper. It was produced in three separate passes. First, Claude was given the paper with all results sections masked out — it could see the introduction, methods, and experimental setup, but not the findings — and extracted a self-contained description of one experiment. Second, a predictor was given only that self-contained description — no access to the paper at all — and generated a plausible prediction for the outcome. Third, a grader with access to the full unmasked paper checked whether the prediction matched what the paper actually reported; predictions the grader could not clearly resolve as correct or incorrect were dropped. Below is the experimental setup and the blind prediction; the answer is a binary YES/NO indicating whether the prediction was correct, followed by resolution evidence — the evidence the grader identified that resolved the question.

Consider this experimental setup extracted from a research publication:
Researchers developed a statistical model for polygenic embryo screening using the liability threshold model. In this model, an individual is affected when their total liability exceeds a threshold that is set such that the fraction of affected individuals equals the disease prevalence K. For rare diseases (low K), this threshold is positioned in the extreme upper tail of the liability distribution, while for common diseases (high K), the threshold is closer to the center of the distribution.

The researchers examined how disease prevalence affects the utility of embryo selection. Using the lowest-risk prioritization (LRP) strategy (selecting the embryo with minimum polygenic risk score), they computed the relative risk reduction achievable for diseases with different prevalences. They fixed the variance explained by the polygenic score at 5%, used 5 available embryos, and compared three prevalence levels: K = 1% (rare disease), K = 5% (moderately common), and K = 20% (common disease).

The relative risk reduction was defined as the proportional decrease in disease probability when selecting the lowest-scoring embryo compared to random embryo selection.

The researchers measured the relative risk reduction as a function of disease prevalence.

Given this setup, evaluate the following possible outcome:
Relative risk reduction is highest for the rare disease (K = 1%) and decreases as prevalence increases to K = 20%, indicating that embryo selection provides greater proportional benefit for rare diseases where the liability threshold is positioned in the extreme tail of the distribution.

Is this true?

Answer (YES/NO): YES